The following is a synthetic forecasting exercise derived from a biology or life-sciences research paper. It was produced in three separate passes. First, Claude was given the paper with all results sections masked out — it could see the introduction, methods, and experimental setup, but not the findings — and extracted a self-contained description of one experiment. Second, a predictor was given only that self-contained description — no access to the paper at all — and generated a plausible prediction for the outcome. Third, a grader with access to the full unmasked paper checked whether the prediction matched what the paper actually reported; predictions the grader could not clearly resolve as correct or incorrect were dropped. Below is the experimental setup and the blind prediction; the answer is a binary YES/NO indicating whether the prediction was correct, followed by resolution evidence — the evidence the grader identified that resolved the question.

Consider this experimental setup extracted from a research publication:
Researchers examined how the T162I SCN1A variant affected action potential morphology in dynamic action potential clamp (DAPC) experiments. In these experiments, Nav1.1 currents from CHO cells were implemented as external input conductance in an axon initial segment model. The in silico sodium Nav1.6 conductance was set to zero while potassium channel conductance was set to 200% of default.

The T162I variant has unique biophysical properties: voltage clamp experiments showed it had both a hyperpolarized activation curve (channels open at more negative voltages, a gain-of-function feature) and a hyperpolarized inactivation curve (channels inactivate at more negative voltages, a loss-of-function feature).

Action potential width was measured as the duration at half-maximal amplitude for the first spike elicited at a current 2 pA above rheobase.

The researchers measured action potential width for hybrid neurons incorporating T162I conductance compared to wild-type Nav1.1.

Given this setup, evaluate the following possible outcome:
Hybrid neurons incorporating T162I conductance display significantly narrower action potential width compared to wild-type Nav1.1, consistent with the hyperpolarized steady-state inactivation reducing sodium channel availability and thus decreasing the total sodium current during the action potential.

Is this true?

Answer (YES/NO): YES